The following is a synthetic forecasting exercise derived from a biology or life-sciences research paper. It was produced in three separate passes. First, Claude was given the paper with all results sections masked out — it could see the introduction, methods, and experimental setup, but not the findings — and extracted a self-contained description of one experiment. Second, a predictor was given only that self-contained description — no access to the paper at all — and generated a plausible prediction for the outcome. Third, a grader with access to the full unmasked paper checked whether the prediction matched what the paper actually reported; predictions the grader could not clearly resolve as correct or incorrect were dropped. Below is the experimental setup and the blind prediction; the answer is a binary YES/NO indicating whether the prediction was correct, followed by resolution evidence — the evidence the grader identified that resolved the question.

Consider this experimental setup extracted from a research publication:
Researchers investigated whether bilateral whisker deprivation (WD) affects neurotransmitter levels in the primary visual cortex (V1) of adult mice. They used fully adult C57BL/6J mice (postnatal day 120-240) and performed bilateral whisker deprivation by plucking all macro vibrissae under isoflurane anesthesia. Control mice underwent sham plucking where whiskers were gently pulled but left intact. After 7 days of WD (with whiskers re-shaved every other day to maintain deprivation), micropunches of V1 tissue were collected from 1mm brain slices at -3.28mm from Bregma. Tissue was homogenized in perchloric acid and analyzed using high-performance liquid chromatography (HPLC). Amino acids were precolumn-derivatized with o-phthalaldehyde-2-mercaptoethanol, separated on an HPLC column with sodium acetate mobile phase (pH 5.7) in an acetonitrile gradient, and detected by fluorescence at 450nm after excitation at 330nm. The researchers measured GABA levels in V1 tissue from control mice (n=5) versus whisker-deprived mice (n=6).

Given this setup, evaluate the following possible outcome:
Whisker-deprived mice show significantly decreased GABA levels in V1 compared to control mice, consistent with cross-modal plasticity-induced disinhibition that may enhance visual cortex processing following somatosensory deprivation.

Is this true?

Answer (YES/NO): YES